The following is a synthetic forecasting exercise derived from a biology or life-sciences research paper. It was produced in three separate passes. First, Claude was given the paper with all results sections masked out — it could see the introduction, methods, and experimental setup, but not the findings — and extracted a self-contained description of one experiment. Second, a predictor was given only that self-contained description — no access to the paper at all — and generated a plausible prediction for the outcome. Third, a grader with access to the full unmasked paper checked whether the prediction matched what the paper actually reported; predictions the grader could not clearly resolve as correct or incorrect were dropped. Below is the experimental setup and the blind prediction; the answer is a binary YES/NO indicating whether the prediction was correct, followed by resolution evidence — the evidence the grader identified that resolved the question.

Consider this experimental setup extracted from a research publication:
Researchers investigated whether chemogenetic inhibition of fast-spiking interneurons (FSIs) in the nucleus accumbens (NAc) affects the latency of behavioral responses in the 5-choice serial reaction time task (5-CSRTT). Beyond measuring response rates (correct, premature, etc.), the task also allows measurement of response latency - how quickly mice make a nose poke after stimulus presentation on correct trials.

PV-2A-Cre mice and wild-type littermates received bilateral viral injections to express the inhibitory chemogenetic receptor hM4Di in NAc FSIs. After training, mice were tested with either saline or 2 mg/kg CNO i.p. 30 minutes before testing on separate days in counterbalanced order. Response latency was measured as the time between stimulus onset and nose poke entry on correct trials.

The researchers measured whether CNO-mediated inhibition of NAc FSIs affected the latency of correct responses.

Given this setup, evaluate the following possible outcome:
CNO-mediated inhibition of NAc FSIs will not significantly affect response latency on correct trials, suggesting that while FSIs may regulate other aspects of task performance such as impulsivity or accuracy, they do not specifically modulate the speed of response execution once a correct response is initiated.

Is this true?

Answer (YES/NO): YES